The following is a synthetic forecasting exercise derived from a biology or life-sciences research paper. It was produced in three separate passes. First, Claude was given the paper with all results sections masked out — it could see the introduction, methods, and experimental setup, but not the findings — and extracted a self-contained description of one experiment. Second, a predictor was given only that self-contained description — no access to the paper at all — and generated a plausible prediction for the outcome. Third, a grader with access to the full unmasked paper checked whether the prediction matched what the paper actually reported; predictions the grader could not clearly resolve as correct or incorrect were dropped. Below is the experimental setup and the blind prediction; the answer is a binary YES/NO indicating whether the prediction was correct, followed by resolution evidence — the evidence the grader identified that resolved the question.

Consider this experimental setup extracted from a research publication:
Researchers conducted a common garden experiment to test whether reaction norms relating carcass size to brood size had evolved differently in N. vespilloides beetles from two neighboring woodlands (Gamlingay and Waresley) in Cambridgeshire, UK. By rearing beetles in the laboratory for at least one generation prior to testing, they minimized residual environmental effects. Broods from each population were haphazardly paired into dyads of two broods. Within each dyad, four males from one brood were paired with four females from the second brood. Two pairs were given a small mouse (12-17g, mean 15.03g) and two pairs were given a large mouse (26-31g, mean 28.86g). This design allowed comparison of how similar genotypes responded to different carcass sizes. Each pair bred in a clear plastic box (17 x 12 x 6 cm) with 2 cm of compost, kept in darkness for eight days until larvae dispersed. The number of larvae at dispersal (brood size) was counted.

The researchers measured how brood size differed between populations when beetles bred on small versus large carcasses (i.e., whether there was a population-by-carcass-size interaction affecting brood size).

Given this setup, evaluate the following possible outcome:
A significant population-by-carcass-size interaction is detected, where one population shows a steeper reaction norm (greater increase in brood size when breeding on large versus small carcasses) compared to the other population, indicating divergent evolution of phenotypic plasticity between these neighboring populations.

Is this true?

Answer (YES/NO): YES